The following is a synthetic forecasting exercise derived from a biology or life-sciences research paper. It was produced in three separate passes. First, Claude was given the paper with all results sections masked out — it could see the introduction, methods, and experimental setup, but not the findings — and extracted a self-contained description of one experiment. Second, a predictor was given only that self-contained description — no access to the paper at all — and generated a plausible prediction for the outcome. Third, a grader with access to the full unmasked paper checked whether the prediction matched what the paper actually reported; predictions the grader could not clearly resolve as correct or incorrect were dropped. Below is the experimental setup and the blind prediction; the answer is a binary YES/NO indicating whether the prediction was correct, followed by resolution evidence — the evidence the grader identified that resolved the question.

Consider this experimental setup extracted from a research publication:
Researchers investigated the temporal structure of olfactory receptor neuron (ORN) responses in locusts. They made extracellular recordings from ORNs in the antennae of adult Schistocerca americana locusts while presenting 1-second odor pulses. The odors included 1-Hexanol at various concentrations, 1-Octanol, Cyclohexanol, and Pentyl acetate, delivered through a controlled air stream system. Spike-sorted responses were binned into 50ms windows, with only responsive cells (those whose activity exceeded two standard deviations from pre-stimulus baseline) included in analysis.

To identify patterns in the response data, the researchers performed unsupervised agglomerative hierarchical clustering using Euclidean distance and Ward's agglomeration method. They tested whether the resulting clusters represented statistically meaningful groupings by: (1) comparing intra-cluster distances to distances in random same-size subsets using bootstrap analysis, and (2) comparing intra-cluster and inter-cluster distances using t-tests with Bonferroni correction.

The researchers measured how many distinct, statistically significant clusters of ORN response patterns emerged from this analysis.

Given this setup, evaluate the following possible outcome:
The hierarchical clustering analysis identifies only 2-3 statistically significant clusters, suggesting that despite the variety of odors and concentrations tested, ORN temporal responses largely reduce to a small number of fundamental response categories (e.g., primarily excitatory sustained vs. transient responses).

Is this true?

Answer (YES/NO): NO